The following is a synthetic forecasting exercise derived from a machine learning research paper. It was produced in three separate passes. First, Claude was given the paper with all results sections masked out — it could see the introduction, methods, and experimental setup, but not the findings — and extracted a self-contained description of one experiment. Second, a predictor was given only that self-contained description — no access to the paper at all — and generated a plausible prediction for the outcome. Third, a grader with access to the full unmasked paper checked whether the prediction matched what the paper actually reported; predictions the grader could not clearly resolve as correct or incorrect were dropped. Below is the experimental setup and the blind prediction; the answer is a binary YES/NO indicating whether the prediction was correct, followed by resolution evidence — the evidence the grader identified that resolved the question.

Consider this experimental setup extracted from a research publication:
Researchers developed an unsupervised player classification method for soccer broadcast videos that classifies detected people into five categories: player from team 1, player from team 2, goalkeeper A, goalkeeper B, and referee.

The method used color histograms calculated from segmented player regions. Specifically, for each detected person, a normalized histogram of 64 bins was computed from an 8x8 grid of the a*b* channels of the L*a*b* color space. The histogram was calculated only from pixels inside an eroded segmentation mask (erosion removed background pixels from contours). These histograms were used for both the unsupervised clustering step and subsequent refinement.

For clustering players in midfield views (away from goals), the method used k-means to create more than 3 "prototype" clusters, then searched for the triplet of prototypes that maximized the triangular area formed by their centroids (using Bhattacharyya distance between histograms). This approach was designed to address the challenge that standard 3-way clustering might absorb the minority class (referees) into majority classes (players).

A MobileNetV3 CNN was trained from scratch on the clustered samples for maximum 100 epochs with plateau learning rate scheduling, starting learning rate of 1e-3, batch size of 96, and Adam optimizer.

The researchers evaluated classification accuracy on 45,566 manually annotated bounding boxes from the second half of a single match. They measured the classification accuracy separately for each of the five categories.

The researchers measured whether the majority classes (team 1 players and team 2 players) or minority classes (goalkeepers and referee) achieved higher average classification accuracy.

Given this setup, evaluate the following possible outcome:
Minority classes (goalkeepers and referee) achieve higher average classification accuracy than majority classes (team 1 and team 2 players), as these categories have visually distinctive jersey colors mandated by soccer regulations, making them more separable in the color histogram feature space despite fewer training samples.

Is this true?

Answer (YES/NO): NO